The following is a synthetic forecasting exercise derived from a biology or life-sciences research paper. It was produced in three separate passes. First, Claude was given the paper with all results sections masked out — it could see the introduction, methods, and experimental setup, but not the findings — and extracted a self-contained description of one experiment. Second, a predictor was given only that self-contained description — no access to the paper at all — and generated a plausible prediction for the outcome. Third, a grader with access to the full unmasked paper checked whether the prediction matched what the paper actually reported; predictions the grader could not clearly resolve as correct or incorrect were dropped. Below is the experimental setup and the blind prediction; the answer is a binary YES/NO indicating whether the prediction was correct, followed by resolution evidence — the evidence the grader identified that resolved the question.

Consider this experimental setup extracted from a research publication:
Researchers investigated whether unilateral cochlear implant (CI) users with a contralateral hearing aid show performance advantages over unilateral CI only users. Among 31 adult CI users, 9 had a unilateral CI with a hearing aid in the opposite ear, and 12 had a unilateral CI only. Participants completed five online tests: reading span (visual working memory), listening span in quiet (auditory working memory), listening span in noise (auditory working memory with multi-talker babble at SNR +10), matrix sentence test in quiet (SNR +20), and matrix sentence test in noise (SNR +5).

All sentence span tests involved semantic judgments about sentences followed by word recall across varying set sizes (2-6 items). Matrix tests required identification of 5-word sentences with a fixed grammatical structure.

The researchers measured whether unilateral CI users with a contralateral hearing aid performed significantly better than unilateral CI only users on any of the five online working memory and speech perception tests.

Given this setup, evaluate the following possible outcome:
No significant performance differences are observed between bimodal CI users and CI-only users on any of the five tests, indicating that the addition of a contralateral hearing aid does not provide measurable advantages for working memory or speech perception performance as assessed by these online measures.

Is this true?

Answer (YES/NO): YES